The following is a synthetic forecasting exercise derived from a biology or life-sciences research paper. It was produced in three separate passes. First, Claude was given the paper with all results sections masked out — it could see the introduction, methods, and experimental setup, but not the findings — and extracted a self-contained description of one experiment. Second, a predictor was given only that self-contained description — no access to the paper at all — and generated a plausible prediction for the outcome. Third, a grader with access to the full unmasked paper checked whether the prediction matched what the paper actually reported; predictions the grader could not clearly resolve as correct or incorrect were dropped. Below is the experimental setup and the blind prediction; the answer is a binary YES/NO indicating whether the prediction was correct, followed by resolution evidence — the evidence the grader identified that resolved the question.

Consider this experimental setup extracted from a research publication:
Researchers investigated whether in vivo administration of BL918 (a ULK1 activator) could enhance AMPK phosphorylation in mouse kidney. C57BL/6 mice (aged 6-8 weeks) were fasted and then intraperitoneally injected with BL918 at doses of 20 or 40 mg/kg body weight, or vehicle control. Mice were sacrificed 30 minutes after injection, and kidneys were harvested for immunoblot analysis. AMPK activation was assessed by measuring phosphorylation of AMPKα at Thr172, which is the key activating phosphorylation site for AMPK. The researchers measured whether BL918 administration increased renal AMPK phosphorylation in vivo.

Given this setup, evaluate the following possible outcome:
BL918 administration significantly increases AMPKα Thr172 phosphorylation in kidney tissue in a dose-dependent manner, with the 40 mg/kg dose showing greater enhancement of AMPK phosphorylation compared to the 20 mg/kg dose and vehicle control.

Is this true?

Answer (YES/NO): NO